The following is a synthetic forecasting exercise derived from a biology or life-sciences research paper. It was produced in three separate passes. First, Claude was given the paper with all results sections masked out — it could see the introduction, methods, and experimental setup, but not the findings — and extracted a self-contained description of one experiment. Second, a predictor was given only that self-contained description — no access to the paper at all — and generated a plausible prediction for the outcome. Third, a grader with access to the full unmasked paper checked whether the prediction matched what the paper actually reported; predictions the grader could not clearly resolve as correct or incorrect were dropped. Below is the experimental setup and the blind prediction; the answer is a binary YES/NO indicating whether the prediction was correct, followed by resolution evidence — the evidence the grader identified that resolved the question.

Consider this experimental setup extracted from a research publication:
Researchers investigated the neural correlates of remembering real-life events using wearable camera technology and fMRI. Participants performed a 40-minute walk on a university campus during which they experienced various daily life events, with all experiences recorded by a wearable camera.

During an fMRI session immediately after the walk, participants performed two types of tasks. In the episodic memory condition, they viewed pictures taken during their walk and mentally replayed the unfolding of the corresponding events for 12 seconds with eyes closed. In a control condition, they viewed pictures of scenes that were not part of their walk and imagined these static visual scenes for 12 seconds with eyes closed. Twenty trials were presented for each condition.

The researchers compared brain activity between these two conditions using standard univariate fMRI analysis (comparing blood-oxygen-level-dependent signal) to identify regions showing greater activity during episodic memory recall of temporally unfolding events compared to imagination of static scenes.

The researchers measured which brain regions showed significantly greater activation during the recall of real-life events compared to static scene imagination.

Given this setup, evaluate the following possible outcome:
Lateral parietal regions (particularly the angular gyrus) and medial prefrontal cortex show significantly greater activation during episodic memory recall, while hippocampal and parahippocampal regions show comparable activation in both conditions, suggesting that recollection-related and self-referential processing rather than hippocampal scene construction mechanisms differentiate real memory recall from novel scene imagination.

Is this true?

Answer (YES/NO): NO